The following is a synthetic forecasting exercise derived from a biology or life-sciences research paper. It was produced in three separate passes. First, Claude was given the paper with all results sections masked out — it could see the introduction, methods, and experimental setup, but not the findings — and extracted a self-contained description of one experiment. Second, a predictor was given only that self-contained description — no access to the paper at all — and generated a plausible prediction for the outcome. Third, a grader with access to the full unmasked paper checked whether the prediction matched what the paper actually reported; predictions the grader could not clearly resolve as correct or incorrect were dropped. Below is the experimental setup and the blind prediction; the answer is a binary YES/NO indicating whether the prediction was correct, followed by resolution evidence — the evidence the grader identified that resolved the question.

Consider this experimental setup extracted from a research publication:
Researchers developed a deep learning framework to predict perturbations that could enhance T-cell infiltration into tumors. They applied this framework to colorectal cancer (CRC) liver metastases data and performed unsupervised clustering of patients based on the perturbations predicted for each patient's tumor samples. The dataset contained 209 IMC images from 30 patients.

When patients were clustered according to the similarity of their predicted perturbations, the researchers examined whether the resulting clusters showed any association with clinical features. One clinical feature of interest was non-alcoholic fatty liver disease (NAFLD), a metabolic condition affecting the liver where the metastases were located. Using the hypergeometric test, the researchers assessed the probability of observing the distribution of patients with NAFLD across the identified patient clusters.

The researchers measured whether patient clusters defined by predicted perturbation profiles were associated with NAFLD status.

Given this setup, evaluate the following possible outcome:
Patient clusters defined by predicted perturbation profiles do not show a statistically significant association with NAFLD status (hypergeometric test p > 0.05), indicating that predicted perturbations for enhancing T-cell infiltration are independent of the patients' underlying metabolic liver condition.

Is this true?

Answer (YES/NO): NO